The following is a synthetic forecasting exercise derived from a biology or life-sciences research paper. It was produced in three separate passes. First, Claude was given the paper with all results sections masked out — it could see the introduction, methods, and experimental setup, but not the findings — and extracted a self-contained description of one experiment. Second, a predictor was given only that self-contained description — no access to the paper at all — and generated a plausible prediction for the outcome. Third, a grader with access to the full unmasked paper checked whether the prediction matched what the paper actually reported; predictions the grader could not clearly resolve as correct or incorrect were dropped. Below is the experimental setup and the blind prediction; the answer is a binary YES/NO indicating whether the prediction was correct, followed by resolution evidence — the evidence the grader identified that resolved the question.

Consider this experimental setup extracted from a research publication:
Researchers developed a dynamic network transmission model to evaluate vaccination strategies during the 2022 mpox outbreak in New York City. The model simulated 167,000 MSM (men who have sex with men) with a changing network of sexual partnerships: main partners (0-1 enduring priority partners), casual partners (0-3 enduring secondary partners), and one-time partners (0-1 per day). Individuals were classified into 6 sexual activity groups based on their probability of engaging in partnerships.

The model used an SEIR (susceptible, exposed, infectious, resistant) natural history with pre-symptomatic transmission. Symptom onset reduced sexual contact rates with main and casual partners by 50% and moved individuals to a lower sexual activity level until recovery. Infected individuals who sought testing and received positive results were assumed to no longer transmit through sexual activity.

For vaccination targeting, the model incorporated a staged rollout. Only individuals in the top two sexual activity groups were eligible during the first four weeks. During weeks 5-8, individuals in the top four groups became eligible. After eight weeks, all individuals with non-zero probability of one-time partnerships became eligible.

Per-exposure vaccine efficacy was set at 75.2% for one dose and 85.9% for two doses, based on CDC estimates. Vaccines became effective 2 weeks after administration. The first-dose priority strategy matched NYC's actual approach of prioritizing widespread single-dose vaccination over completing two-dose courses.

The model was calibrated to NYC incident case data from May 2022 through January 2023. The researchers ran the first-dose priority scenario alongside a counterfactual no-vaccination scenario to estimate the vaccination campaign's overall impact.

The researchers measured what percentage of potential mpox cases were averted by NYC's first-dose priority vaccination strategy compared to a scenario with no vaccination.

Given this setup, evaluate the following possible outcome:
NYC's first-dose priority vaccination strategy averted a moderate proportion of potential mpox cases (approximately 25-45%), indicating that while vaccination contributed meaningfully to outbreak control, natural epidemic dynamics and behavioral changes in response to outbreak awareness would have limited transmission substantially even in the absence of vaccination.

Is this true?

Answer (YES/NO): NO